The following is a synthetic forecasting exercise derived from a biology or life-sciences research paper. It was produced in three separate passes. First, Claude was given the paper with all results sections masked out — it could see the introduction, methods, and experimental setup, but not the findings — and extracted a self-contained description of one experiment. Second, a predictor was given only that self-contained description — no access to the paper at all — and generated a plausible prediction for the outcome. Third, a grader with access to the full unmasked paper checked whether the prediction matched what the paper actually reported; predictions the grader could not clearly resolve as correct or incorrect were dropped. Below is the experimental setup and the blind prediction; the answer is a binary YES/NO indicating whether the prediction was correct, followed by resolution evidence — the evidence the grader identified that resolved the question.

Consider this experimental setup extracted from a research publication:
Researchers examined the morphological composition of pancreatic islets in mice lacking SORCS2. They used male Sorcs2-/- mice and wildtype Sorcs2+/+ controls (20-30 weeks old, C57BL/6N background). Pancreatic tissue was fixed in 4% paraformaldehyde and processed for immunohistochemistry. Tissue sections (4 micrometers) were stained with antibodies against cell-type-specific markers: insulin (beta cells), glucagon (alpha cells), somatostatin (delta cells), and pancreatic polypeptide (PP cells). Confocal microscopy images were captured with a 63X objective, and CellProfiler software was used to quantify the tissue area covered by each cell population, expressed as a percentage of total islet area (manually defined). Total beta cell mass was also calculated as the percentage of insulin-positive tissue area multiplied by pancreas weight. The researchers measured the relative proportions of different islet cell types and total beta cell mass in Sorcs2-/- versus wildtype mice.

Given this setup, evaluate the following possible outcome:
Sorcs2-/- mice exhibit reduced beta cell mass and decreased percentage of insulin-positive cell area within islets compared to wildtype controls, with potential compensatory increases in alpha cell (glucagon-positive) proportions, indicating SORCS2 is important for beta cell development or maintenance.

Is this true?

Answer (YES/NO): NO